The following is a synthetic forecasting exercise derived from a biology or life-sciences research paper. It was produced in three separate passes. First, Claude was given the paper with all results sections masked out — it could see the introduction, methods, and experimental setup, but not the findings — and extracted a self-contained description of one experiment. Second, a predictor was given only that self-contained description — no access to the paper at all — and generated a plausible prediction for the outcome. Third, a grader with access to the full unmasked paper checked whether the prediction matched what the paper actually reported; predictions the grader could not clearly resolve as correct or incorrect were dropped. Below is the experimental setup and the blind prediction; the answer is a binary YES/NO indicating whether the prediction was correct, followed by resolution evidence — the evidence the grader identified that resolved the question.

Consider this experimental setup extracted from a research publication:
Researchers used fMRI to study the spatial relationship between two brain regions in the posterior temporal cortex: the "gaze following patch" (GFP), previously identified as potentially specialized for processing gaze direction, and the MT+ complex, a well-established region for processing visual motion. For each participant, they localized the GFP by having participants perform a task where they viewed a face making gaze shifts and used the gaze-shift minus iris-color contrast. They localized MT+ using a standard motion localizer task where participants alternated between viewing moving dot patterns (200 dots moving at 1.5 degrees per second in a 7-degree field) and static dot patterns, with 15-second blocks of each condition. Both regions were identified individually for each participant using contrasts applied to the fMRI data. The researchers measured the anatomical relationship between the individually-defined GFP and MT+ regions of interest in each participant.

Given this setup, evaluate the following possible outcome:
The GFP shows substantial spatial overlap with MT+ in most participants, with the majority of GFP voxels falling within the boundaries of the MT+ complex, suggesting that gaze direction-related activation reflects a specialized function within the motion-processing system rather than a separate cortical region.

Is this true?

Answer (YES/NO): YES